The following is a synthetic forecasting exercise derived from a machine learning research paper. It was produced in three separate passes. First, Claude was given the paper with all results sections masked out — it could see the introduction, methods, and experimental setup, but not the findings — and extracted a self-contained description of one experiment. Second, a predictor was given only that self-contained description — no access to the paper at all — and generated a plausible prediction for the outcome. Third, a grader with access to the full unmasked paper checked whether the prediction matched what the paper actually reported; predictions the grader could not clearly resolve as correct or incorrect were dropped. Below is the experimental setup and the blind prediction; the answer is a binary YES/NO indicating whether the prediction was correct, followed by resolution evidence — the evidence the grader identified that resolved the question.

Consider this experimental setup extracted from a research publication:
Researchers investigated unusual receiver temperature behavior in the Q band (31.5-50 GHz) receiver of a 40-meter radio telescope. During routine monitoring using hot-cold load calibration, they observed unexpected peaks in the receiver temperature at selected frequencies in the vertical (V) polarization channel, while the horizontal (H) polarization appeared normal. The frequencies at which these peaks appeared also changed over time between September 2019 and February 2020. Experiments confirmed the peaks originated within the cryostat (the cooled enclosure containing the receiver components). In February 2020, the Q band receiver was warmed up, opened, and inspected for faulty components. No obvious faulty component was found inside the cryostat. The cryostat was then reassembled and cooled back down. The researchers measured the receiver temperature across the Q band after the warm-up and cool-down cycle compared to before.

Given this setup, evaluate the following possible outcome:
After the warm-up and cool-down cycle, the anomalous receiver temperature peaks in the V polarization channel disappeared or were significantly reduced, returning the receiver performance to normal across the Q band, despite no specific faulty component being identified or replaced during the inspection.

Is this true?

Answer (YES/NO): YES